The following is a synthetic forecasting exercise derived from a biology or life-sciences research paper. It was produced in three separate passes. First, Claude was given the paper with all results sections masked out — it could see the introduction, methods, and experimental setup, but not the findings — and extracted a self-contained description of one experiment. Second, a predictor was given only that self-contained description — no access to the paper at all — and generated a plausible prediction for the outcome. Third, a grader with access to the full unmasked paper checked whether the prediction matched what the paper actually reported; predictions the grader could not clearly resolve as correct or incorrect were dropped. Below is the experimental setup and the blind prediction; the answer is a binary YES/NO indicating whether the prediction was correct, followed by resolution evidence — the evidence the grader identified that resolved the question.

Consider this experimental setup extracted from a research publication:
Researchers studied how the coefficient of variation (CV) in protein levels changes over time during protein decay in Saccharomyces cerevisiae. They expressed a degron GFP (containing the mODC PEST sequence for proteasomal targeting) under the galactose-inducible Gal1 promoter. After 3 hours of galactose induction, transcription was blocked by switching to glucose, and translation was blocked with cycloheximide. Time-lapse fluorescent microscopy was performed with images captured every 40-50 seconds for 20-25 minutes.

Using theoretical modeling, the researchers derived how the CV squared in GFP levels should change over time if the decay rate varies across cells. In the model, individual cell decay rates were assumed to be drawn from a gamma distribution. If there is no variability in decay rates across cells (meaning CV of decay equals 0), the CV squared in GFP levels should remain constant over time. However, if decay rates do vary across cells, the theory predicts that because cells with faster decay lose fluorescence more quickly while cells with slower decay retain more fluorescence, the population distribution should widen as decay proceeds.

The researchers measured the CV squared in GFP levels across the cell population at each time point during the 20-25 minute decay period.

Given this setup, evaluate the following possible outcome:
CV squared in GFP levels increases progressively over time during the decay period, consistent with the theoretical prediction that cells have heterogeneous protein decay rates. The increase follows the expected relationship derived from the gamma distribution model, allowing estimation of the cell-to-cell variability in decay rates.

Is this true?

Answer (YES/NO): YES